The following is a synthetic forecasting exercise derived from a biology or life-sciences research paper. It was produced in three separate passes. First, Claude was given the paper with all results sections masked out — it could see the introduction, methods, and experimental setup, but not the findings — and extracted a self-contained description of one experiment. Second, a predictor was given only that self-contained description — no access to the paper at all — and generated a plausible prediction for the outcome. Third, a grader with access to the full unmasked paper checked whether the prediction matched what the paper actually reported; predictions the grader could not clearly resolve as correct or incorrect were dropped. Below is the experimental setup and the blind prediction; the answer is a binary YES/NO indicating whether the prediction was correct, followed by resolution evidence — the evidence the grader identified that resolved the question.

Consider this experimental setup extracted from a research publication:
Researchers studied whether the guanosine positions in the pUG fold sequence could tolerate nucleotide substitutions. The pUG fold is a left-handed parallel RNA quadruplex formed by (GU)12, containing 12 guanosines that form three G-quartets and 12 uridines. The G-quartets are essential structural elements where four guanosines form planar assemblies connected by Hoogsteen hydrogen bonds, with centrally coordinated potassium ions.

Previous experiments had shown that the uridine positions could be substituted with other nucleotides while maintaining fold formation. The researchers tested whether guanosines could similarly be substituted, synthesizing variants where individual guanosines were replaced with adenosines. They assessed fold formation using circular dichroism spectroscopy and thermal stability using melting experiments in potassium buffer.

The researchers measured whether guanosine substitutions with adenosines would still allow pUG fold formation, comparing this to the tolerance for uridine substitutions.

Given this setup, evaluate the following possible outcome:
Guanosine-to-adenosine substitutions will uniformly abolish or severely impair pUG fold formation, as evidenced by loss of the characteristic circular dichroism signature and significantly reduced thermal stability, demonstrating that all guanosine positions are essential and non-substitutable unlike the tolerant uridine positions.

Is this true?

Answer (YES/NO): YES